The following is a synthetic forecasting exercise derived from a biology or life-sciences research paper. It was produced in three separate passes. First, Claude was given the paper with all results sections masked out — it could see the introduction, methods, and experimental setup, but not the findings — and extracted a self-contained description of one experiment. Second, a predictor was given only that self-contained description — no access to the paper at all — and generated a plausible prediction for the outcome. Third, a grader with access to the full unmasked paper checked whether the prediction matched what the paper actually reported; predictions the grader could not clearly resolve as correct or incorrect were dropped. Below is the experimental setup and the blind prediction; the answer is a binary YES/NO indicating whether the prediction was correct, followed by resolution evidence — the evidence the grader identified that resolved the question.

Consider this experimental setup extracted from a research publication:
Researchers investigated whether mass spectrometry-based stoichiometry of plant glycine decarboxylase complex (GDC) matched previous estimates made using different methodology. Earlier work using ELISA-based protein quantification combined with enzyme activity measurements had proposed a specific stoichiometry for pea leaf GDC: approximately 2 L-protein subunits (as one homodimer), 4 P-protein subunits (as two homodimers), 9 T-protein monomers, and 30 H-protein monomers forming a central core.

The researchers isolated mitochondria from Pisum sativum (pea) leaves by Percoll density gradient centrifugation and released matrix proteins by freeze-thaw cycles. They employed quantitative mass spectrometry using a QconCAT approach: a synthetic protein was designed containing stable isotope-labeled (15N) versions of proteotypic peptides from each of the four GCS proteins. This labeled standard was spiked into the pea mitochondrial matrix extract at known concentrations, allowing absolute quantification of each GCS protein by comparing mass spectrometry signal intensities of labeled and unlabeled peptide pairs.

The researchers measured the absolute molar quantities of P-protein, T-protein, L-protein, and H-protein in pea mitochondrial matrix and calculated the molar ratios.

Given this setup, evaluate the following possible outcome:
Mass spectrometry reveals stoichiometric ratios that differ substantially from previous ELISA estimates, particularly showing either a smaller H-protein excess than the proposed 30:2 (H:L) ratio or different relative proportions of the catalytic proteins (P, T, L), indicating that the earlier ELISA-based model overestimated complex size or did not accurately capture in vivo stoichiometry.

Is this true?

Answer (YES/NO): YES